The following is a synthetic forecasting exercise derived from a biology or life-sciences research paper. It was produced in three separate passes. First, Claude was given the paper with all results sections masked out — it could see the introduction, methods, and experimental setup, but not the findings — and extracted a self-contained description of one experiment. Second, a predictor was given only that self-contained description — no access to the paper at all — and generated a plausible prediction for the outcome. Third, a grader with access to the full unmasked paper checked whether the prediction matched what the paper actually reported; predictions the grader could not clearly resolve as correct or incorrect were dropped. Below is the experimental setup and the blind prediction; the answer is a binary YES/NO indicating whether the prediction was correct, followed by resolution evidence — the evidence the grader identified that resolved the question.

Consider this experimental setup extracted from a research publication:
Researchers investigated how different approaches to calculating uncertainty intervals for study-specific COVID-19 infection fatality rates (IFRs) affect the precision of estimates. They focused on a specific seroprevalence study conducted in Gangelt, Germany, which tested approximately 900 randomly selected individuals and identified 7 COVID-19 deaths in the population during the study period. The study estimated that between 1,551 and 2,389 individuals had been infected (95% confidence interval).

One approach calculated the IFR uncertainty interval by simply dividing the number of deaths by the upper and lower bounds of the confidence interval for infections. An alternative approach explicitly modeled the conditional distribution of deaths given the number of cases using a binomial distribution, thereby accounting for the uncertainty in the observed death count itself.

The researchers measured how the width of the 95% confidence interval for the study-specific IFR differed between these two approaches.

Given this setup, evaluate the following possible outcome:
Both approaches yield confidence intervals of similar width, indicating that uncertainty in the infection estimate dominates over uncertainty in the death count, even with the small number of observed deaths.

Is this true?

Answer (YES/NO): NO